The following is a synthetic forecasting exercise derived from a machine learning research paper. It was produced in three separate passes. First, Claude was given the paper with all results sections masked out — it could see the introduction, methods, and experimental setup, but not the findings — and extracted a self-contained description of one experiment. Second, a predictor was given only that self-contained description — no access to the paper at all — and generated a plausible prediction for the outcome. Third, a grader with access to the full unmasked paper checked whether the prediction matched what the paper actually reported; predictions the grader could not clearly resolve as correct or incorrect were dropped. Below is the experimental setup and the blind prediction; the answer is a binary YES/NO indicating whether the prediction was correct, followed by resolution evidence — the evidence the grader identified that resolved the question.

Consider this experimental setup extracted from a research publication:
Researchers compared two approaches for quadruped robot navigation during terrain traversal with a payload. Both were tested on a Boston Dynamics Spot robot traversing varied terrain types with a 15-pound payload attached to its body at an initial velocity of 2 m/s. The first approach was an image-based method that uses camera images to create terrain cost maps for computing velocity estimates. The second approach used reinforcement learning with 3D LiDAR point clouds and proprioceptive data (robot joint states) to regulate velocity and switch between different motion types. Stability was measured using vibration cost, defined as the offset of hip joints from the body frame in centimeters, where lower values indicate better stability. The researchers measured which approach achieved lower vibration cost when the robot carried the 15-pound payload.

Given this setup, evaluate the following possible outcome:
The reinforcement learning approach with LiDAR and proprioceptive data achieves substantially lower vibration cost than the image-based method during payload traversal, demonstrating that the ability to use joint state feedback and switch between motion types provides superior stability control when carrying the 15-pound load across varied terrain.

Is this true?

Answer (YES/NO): NO